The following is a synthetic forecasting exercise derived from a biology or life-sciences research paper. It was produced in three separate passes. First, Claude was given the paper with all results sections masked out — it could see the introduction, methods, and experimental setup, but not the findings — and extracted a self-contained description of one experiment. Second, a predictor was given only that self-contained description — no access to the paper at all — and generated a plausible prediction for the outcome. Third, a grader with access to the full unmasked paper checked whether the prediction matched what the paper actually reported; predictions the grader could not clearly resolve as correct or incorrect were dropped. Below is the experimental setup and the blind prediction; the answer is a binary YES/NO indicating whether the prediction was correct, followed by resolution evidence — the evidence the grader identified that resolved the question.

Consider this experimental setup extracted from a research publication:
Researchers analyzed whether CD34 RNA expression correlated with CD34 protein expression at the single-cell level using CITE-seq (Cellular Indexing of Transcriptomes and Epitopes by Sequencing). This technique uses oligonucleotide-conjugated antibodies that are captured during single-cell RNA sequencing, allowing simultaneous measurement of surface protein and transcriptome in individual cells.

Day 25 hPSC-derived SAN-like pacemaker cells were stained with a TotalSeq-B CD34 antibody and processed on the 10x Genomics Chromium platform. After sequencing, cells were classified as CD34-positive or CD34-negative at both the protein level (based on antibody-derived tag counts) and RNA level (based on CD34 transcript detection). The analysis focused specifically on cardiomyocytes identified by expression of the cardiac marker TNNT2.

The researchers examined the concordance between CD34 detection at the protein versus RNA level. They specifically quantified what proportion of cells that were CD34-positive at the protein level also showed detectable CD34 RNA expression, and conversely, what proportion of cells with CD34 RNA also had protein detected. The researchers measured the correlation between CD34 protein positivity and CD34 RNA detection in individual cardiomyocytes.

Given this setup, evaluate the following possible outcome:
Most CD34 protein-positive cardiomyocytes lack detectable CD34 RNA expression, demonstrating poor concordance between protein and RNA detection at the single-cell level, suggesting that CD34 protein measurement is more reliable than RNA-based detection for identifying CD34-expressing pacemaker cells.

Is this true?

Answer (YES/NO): YES